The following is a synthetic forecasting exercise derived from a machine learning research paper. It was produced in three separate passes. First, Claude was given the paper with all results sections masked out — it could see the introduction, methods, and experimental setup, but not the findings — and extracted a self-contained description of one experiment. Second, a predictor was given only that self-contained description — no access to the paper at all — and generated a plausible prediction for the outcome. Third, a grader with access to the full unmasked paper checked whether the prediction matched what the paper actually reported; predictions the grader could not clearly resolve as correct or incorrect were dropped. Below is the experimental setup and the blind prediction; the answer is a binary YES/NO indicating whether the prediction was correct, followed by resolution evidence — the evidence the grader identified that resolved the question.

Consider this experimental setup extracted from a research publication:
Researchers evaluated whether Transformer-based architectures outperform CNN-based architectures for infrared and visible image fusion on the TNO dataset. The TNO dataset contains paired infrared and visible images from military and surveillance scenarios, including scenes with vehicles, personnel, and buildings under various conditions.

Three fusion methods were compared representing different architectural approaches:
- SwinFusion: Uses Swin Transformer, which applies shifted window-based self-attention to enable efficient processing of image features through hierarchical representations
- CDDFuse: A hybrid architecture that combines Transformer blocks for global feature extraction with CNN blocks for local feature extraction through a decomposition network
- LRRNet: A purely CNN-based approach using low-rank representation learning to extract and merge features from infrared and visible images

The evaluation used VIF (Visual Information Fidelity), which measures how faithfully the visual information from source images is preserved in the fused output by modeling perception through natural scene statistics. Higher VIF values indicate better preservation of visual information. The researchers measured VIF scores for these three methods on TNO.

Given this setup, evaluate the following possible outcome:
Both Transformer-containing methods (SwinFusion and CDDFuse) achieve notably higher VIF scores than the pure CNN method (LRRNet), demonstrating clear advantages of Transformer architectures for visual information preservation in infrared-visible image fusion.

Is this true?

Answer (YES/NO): YES